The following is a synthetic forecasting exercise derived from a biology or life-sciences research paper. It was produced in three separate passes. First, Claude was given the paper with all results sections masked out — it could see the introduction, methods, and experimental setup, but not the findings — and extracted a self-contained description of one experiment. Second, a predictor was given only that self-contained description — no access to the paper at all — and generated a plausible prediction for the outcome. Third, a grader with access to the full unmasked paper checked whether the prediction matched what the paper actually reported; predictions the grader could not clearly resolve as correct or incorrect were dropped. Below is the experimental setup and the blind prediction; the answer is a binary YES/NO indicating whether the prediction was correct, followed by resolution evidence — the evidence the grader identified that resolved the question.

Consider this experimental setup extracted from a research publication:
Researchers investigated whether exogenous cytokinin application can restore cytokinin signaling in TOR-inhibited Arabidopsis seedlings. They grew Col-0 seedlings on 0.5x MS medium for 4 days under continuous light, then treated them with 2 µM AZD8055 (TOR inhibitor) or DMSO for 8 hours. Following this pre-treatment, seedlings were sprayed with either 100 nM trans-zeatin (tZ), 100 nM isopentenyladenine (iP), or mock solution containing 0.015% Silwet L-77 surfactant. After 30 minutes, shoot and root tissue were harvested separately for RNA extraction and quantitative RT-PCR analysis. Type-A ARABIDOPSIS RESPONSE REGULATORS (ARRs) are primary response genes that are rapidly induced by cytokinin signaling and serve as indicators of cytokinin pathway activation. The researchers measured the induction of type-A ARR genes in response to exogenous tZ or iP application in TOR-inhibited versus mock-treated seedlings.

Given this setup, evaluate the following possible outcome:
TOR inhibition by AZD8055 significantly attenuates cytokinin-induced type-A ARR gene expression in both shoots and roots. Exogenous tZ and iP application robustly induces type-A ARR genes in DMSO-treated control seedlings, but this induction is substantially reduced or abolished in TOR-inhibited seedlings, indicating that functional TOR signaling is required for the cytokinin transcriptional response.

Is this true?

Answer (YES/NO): NO